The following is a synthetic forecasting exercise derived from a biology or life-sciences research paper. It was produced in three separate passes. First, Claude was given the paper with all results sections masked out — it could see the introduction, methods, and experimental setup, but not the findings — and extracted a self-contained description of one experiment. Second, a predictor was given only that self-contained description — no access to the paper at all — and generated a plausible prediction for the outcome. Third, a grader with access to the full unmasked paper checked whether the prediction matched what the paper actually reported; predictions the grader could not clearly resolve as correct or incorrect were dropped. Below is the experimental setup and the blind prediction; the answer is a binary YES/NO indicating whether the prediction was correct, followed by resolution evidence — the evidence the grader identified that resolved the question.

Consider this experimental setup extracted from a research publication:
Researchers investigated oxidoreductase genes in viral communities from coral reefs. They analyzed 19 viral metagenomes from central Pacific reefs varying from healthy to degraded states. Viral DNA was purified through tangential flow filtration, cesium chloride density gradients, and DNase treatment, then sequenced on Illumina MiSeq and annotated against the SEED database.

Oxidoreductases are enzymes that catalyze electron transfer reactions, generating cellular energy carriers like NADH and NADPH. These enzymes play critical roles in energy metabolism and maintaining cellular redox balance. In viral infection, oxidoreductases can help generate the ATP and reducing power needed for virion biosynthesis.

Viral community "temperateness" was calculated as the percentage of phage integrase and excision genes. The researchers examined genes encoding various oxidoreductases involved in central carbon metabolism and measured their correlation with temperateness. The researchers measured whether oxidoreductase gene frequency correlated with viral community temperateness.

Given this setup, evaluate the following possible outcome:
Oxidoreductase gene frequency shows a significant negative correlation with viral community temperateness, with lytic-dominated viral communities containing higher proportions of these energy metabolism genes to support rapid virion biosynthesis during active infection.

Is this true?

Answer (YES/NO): NO